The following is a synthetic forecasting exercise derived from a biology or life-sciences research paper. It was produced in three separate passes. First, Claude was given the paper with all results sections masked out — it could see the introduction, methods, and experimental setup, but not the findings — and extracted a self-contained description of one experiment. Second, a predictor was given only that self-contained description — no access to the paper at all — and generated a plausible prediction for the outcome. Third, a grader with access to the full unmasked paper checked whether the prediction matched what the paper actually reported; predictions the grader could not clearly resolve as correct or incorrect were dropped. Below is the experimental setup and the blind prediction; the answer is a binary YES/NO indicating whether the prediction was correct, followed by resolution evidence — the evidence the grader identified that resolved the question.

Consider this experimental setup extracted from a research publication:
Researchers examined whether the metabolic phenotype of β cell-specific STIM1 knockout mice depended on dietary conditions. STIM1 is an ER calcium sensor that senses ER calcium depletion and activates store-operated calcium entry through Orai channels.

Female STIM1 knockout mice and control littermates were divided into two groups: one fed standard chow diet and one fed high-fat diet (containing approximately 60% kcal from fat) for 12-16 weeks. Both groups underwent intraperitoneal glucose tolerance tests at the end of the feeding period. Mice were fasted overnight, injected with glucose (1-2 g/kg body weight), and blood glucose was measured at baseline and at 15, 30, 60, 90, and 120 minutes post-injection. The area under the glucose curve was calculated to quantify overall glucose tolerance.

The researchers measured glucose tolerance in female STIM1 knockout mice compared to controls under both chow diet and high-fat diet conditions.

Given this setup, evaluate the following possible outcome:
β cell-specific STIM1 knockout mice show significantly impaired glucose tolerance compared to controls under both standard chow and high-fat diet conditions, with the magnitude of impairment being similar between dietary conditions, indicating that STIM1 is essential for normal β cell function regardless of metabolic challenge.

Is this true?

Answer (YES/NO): NO